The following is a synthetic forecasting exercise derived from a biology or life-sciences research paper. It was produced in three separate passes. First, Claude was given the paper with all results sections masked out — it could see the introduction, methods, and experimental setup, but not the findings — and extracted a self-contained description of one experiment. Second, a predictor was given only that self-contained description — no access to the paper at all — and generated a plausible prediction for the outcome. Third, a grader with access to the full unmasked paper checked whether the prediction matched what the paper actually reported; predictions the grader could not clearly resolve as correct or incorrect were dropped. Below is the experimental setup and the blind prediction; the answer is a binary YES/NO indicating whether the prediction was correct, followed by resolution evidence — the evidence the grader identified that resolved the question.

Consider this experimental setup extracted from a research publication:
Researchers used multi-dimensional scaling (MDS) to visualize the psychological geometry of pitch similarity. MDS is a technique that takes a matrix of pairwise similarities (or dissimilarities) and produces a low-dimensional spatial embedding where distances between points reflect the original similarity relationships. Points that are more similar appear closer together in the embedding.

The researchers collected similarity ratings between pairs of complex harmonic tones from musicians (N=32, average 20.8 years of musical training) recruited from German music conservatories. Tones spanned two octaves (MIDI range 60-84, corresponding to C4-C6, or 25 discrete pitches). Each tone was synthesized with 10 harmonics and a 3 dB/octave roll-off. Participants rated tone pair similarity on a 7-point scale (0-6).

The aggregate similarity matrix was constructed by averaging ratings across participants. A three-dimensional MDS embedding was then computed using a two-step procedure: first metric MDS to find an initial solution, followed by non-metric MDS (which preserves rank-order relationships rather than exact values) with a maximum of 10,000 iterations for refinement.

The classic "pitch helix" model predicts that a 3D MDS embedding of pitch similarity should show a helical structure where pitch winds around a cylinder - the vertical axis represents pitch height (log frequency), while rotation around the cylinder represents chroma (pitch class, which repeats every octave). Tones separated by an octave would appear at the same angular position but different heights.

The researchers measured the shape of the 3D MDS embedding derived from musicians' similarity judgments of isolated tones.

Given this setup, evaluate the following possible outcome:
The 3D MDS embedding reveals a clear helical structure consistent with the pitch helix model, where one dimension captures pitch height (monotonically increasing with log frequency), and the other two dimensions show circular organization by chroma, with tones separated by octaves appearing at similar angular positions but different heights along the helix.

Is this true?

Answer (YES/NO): NO